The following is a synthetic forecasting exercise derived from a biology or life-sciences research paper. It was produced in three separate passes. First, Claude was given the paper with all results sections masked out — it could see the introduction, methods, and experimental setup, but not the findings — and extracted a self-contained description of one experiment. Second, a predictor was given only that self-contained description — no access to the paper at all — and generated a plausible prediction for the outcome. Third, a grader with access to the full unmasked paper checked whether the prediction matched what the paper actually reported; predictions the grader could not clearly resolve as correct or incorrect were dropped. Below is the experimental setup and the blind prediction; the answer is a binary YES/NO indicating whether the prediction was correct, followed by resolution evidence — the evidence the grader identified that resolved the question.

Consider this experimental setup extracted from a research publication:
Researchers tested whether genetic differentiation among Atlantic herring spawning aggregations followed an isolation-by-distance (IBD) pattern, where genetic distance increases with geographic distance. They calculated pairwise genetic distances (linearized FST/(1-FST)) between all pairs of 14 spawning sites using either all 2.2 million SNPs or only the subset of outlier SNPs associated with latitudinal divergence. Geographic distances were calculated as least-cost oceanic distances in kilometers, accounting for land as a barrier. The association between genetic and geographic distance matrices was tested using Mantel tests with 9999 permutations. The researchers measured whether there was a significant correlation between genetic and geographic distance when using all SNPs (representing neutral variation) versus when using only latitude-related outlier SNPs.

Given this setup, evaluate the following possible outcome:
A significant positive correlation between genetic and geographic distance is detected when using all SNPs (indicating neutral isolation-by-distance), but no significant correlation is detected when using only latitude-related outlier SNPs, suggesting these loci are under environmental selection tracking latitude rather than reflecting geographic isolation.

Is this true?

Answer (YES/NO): NO